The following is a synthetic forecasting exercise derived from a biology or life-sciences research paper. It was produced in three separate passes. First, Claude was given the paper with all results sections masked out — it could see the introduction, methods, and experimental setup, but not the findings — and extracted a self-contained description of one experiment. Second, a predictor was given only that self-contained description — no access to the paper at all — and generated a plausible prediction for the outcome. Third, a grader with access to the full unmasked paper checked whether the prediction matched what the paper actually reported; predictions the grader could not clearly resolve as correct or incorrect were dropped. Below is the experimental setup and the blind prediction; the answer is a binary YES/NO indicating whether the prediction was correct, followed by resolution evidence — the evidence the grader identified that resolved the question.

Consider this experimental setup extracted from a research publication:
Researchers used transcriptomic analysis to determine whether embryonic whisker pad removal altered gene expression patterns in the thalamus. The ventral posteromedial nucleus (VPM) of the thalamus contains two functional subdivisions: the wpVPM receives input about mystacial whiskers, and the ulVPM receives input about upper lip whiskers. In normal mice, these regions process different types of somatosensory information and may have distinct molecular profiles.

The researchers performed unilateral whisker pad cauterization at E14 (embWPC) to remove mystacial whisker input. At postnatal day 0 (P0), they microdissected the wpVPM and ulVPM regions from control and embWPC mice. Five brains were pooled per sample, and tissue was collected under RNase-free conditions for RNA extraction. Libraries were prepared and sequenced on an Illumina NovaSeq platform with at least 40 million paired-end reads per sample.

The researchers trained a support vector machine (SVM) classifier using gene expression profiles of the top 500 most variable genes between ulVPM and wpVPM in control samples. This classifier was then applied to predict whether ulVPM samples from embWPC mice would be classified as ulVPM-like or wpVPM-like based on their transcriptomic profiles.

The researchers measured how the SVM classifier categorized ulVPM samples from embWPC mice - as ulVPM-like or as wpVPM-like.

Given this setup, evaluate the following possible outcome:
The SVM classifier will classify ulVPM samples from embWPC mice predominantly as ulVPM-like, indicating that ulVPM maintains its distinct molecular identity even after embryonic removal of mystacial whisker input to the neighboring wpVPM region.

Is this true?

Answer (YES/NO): NO